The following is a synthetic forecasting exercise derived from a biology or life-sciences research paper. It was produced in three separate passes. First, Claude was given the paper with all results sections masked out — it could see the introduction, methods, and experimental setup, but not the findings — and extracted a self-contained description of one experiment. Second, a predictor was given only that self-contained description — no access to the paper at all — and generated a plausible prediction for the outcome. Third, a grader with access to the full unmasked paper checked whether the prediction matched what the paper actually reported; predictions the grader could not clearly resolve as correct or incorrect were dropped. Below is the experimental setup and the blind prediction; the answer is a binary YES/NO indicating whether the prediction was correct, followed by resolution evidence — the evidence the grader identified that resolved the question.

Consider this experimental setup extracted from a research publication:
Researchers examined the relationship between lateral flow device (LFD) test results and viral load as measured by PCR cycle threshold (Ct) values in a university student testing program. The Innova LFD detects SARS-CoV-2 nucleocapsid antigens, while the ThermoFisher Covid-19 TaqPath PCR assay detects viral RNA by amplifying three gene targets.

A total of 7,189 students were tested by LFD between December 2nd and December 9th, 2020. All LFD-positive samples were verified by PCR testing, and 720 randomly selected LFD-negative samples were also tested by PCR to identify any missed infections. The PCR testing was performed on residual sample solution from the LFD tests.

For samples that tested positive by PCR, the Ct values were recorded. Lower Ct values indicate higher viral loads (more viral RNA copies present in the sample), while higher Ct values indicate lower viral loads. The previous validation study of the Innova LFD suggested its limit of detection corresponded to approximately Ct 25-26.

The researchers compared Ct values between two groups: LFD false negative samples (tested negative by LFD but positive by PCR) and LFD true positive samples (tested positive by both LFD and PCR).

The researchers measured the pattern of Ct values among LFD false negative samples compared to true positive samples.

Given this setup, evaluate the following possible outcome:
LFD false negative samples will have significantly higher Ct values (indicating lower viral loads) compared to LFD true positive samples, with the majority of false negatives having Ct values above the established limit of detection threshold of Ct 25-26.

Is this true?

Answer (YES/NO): YES